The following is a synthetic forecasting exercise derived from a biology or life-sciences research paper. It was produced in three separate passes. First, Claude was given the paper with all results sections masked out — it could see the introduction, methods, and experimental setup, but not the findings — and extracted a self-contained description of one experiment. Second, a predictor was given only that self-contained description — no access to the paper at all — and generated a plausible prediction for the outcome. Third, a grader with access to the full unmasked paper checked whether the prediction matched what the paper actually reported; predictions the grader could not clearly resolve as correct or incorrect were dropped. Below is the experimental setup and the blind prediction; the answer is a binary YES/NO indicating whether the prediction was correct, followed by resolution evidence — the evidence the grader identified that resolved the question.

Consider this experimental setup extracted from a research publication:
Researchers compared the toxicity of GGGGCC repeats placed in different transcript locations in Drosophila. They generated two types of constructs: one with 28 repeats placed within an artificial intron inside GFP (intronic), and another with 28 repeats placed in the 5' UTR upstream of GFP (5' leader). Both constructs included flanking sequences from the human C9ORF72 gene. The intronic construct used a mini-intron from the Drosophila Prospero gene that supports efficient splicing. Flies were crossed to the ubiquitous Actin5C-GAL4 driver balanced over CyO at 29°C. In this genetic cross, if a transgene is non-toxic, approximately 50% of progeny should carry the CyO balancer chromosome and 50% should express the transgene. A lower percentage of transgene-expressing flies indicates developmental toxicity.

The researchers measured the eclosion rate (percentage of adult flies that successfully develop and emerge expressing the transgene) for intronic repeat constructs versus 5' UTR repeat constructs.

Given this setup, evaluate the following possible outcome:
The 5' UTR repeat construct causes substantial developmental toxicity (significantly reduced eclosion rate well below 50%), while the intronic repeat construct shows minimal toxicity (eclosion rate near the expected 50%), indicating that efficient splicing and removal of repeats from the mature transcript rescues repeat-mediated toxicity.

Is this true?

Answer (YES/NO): YES